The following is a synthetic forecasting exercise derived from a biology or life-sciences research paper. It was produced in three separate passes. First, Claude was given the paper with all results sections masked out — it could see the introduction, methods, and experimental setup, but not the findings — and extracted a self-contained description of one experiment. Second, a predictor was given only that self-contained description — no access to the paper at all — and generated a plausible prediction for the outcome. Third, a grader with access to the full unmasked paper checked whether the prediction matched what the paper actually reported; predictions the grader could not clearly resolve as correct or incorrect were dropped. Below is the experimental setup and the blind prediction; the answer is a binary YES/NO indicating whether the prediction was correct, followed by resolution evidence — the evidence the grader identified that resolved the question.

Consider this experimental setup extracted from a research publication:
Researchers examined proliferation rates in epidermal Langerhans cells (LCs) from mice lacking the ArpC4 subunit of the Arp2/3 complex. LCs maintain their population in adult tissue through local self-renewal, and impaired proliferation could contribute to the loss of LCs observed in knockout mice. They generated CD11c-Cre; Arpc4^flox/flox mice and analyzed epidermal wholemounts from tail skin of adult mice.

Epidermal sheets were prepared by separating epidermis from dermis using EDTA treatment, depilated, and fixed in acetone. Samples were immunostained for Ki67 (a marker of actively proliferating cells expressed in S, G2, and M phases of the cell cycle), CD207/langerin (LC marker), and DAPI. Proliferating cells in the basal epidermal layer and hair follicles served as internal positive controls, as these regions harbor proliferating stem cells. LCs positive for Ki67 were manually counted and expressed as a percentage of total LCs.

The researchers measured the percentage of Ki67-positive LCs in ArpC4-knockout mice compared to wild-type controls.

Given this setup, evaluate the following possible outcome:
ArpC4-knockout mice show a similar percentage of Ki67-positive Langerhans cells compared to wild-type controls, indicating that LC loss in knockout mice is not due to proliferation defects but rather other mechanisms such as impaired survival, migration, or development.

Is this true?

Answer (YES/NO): YES